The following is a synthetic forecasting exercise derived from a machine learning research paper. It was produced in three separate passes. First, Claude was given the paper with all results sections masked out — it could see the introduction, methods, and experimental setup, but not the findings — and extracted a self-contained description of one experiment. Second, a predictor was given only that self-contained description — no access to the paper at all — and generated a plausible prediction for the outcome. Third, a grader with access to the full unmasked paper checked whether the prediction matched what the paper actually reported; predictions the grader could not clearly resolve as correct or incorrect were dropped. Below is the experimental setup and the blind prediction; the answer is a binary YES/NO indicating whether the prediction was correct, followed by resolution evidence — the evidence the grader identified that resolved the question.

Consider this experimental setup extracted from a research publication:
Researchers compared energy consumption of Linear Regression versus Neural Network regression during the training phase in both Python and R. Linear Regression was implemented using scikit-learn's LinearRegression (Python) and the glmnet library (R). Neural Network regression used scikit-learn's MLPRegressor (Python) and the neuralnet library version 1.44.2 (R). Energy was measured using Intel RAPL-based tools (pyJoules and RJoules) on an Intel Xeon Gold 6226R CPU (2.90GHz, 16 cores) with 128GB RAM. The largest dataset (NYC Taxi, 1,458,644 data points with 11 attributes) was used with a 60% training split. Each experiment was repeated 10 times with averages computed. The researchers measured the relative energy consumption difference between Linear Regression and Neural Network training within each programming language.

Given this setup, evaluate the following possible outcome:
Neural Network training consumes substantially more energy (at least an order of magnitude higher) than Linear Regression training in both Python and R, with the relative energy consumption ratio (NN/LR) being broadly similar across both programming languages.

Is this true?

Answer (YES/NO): NO